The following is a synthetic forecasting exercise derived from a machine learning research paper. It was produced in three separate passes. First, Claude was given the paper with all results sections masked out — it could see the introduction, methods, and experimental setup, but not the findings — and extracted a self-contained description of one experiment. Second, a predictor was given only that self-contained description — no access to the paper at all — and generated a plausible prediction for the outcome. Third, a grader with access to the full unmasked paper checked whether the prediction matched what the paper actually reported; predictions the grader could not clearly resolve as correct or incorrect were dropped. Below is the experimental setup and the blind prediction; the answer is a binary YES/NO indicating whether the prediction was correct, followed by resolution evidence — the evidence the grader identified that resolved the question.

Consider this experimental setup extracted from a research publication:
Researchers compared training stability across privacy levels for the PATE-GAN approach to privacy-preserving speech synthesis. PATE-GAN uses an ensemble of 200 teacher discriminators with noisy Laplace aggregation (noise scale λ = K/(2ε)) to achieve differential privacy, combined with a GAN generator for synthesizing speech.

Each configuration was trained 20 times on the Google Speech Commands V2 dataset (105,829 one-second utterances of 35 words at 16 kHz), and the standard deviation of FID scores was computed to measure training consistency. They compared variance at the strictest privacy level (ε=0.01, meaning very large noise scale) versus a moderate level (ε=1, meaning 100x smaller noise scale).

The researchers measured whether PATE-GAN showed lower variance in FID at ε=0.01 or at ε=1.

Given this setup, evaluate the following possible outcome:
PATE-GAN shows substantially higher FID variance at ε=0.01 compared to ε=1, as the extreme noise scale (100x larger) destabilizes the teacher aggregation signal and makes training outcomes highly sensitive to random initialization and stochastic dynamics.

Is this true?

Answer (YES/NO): YES